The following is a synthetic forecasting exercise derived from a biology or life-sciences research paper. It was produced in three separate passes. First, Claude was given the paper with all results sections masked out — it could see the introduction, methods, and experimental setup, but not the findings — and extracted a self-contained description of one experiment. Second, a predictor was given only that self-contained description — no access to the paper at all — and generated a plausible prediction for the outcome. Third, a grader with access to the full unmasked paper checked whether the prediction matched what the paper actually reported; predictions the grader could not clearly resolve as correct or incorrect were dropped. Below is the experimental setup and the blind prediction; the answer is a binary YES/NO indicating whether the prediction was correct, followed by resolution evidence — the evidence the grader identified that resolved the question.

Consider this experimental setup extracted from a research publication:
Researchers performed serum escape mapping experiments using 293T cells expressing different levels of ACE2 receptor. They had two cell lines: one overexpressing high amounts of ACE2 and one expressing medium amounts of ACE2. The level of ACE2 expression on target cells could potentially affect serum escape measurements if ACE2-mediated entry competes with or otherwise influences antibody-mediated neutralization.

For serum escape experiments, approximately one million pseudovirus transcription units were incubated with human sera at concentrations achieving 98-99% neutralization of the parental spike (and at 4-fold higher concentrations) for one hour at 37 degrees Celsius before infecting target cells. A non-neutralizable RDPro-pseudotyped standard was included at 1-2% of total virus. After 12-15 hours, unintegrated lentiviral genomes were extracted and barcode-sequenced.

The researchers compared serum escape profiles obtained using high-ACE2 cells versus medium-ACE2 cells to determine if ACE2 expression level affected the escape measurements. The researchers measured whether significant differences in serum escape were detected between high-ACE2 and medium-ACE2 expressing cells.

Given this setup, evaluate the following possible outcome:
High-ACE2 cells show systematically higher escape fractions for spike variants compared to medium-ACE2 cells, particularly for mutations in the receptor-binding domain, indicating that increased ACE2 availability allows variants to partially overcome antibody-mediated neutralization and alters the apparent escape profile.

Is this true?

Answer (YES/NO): NO